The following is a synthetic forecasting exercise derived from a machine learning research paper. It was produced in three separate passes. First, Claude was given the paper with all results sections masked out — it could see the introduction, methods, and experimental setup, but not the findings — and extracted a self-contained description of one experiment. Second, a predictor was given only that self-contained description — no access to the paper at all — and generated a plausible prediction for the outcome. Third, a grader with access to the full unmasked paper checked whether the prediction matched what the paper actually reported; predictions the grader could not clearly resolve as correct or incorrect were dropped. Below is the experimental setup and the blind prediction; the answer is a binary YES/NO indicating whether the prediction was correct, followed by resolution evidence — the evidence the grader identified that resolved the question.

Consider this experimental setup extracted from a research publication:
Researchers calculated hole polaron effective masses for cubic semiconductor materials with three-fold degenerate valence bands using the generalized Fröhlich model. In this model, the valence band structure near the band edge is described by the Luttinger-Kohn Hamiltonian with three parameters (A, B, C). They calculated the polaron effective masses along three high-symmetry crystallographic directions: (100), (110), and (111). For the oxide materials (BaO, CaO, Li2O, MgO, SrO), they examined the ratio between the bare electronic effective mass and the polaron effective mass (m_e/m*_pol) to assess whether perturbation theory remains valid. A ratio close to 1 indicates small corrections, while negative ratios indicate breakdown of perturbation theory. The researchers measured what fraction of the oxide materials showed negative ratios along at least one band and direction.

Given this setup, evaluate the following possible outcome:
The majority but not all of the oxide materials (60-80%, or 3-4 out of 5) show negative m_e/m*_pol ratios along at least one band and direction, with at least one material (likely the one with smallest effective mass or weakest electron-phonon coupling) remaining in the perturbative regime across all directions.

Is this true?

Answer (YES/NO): YES